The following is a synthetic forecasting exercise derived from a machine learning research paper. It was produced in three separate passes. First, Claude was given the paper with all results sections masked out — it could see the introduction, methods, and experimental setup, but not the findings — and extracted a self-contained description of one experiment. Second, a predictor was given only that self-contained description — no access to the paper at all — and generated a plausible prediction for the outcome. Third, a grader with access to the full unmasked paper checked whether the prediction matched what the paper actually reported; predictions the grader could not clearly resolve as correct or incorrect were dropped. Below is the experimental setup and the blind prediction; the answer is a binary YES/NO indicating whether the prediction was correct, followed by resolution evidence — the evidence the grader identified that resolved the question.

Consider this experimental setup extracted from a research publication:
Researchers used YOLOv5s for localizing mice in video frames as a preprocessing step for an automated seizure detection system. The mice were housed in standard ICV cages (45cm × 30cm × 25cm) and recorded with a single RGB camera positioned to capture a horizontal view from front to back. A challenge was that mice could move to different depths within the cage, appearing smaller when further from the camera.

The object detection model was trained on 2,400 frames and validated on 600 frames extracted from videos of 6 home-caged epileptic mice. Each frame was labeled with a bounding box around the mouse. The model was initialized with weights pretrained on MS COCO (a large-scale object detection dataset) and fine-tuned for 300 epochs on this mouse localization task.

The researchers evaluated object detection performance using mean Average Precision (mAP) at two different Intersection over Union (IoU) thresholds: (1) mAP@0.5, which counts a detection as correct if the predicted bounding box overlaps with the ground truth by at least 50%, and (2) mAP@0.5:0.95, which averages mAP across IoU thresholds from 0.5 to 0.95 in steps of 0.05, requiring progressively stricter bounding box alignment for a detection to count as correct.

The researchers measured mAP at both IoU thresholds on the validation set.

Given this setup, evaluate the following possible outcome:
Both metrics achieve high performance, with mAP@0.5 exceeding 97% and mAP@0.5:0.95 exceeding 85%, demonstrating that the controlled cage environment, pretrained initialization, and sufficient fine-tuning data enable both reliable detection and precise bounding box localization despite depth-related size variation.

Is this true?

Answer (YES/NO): NO